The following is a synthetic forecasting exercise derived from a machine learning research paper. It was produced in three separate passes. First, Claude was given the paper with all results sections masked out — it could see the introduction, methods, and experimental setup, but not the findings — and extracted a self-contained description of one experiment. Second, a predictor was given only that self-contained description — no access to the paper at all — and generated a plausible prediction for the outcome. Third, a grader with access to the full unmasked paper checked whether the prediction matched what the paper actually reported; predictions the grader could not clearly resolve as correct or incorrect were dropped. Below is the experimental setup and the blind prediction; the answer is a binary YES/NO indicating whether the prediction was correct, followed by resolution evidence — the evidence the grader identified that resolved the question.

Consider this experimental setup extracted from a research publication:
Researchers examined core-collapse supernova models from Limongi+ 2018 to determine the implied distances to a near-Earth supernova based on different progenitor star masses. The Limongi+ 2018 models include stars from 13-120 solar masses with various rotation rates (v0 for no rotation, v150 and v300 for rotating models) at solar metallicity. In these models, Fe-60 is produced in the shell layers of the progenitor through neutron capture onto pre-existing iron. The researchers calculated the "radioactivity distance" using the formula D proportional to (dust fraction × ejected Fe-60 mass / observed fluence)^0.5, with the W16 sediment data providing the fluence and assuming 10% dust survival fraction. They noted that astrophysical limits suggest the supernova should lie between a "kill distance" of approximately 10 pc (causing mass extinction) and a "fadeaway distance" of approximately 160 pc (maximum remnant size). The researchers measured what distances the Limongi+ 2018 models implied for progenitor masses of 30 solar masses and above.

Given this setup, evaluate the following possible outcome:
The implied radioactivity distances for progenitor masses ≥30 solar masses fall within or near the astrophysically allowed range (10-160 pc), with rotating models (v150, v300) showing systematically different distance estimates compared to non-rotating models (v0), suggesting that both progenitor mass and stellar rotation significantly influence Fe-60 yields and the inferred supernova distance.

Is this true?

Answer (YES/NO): NO